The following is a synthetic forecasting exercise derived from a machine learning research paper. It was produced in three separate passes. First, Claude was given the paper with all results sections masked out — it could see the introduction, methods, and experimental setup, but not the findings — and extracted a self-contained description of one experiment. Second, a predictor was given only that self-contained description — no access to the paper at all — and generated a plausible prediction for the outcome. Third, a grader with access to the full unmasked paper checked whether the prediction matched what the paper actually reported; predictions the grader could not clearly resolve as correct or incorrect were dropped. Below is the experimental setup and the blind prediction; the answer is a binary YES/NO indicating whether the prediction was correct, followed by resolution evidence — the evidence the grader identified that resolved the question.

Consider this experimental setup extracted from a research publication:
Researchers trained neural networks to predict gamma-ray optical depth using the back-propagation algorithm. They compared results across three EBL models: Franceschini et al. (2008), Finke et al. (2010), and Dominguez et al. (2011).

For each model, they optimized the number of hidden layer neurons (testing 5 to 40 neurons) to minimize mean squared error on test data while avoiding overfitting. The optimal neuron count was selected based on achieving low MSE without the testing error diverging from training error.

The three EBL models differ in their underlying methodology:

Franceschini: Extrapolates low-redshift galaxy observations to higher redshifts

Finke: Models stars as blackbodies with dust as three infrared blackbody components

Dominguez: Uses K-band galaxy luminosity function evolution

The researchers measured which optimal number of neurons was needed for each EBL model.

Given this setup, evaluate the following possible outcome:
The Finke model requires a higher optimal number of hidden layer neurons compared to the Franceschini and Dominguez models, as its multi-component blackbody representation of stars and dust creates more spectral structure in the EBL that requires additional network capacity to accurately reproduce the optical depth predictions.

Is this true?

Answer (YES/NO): NO